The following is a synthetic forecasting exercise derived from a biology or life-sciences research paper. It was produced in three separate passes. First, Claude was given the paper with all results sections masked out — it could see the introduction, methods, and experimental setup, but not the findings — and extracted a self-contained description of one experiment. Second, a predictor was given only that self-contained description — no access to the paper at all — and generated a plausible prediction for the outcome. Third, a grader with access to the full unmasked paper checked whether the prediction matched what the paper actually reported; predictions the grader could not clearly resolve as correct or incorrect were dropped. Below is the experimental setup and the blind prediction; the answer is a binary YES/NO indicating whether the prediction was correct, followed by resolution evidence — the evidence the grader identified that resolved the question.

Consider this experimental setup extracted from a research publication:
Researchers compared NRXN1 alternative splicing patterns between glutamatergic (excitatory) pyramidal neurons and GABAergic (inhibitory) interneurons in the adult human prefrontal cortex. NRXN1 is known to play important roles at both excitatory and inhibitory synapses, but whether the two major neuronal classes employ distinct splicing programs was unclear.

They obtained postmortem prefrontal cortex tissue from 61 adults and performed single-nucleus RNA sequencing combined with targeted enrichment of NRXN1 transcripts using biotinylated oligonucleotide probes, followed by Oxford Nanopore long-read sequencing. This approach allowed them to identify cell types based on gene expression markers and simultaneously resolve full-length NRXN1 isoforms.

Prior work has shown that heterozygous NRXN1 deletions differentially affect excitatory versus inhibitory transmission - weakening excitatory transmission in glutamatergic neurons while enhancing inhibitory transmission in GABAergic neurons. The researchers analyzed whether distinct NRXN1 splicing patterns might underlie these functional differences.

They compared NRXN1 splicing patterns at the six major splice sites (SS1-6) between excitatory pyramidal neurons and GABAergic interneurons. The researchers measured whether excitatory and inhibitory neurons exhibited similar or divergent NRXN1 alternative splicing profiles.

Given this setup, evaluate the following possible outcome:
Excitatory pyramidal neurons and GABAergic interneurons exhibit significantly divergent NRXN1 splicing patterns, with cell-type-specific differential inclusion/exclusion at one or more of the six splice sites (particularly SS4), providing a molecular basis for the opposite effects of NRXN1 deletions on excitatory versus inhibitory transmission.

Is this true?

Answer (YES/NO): NO